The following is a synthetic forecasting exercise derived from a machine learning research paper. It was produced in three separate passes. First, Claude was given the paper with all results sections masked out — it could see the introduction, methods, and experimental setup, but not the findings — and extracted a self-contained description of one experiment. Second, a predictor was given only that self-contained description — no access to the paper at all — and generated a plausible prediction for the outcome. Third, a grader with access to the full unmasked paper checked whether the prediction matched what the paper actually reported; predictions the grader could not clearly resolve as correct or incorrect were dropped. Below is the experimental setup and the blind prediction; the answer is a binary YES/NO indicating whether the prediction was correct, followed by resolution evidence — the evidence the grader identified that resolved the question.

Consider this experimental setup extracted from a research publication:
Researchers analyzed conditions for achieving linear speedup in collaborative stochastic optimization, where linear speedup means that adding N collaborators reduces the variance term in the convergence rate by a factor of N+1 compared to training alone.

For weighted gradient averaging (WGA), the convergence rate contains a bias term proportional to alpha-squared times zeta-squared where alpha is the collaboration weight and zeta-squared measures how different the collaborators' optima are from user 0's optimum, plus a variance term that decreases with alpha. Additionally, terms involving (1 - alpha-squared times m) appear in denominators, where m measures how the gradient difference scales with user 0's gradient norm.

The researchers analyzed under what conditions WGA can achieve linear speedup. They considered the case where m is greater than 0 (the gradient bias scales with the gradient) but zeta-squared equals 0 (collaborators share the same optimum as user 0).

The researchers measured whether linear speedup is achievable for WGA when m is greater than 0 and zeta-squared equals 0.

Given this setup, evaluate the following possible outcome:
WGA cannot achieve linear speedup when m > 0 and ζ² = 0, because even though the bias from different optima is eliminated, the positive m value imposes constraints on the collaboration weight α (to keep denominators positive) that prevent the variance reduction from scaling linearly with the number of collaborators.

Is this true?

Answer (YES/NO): YES